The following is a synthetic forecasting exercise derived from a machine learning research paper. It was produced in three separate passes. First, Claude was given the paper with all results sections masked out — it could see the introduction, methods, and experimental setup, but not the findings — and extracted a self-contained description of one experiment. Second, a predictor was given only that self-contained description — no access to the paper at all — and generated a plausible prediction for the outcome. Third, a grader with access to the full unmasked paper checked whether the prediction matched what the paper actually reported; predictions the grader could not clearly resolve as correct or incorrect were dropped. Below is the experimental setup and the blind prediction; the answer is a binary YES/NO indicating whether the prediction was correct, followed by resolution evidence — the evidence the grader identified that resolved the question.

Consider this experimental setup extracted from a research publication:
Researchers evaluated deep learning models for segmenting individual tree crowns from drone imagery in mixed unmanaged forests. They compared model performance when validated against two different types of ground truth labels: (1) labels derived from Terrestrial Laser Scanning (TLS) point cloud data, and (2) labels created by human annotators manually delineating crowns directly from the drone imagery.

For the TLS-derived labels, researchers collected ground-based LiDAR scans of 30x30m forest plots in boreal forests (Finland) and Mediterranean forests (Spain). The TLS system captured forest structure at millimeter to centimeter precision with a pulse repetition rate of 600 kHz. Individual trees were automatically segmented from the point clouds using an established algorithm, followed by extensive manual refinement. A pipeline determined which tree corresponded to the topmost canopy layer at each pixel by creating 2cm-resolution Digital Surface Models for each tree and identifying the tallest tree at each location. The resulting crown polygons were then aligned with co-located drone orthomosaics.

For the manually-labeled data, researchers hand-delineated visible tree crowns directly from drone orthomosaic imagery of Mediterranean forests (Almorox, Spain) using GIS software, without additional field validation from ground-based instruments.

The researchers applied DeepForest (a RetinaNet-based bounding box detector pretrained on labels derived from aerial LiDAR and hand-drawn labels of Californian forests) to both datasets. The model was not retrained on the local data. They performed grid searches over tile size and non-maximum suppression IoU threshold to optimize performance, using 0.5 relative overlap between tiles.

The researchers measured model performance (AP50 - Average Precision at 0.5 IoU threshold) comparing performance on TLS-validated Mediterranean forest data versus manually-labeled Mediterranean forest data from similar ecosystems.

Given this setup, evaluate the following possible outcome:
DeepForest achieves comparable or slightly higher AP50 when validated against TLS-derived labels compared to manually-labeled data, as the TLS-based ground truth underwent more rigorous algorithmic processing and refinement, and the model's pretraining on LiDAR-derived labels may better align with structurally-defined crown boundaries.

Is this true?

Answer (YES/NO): NO